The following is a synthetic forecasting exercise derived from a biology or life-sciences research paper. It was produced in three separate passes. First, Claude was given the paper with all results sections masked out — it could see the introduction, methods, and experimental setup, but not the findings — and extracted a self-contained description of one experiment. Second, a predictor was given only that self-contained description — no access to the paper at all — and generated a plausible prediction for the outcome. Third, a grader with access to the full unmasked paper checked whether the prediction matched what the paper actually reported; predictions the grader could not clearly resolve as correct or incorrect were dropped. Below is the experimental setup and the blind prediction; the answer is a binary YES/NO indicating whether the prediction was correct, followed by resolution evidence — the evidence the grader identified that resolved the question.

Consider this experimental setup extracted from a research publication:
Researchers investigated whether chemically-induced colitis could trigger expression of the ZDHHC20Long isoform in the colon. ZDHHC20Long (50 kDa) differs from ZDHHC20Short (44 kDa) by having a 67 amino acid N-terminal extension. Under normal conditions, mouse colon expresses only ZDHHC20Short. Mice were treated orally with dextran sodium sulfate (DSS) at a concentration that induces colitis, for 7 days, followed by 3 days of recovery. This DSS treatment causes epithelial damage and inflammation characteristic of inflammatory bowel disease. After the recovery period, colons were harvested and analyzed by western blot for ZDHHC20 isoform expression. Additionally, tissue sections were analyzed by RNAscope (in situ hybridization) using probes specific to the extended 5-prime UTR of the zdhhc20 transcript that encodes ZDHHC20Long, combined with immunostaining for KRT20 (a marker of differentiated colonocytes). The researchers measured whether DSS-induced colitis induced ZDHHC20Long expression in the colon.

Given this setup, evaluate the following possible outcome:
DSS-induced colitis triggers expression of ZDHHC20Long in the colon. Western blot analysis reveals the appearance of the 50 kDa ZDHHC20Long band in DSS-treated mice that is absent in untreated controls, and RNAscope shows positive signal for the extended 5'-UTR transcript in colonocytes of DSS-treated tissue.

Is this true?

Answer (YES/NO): YES